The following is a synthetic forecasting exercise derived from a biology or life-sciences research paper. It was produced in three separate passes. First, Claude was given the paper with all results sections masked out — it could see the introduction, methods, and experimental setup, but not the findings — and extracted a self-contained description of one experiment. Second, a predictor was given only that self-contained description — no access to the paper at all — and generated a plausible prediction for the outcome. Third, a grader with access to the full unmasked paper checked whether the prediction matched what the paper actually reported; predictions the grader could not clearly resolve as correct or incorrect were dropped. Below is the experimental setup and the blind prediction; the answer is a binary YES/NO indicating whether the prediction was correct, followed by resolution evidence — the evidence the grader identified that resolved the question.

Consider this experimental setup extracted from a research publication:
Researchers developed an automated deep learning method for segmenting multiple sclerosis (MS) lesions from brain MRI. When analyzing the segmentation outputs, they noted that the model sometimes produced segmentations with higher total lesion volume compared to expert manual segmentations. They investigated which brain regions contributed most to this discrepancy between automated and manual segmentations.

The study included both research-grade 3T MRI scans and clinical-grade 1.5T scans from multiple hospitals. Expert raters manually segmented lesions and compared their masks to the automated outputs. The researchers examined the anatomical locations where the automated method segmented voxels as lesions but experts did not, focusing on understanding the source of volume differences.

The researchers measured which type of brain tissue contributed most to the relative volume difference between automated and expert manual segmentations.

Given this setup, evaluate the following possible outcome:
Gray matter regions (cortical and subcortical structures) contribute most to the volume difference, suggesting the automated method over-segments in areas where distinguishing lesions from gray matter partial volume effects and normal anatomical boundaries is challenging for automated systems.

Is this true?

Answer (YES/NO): NO